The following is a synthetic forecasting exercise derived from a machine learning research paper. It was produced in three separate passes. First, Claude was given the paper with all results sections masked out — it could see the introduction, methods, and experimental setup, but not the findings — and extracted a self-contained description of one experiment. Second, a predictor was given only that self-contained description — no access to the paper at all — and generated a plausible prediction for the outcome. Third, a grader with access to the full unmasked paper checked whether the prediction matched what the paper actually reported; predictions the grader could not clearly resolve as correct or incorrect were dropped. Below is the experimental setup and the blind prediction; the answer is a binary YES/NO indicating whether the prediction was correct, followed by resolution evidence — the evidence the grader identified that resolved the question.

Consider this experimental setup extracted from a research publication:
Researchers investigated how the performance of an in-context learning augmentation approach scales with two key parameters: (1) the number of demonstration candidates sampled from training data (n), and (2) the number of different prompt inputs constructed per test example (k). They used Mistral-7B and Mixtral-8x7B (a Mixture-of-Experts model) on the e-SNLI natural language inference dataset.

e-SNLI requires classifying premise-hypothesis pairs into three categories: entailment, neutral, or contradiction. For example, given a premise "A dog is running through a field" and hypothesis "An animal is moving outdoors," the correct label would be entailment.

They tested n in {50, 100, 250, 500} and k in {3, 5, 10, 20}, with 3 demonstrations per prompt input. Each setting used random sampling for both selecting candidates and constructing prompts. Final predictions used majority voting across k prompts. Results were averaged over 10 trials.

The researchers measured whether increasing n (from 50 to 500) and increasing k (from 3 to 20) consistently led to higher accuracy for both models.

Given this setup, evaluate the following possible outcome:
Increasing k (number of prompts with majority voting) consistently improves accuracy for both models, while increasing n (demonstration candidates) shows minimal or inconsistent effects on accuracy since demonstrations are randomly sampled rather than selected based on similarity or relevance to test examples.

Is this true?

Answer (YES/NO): NO